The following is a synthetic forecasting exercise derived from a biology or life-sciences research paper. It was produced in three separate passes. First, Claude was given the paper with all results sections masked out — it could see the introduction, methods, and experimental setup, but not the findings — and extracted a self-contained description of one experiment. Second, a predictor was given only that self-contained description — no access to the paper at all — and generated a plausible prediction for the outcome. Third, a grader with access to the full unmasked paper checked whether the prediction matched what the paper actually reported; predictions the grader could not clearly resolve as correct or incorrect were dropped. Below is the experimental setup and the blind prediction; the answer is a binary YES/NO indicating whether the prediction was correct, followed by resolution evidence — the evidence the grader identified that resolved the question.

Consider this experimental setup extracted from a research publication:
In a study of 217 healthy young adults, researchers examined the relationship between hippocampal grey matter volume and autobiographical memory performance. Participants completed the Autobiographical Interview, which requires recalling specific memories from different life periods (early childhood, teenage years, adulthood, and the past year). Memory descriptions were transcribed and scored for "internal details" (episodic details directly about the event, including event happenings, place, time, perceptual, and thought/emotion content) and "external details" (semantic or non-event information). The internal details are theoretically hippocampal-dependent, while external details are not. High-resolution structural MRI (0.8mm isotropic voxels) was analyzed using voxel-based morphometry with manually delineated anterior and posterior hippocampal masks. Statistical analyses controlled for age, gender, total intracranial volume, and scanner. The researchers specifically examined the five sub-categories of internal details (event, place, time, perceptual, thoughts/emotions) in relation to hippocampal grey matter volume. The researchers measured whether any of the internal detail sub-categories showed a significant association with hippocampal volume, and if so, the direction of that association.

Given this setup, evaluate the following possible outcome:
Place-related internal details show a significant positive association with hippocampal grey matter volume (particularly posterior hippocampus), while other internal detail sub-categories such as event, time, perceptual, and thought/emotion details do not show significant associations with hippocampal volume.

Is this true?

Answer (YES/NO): NO